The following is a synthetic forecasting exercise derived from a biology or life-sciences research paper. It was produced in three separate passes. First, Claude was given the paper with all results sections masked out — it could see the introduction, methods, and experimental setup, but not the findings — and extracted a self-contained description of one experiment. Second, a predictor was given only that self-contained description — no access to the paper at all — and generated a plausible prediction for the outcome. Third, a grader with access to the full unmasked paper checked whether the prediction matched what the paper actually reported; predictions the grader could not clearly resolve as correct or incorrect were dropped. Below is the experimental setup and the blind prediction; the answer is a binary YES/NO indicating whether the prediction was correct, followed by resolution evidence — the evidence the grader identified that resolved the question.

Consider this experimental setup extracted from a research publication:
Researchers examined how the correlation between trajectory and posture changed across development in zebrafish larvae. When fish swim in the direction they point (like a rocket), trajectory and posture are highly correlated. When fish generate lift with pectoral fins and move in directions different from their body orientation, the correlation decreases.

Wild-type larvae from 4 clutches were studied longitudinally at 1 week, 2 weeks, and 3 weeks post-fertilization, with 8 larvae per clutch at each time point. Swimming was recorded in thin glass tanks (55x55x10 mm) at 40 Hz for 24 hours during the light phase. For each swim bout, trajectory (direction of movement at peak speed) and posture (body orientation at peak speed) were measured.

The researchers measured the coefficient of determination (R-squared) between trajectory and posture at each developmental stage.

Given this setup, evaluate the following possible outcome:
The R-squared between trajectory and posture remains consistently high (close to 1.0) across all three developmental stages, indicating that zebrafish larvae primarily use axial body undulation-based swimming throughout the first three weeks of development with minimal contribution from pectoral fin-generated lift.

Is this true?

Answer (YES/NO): NO